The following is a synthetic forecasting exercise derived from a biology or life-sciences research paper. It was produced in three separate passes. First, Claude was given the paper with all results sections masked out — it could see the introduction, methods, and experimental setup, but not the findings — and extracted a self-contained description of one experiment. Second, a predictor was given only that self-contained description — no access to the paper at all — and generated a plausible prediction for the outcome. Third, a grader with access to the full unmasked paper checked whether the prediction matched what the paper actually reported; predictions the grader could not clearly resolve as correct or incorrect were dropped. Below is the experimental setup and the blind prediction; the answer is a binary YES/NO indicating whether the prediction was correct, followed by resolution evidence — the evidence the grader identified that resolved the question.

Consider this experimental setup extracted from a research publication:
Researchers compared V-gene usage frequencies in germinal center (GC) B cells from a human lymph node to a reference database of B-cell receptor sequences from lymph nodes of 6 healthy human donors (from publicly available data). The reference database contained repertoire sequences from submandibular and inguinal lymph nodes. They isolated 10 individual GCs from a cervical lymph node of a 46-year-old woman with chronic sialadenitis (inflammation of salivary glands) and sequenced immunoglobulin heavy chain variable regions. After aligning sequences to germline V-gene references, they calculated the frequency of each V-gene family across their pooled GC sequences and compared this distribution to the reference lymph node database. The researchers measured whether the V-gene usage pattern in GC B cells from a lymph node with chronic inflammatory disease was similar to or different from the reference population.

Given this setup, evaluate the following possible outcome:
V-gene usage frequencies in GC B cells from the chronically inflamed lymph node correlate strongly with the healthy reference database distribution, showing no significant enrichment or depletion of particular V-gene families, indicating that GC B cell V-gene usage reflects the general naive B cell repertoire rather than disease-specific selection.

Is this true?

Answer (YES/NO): NO